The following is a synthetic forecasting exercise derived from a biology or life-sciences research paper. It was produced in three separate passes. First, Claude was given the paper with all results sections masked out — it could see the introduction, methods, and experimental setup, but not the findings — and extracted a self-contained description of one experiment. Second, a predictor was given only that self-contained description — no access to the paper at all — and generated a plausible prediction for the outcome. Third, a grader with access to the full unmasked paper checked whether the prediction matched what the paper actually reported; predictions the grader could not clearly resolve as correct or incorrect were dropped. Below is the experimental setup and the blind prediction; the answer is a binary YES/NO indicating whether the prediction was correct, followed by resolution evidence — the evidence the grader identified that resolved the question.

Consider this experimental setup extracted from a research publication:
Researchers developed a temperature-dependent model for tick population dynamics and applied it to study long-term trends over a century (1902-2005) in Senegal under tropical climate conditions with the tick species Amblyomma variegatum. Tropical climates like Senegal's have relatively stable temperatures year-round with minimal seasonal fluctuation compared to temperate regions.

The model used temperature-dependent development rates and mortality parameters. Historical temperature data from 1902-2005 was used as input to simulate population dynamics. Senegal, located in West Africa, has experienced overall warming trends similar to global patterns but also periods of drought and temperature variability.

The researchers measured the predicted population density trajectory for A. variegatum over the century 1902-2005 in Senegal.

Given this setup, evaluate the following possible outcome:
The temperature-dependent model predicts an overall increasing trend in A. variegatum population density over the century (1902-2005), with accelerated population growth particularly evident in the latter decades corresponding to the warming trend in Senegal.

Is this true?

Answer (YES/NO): NO